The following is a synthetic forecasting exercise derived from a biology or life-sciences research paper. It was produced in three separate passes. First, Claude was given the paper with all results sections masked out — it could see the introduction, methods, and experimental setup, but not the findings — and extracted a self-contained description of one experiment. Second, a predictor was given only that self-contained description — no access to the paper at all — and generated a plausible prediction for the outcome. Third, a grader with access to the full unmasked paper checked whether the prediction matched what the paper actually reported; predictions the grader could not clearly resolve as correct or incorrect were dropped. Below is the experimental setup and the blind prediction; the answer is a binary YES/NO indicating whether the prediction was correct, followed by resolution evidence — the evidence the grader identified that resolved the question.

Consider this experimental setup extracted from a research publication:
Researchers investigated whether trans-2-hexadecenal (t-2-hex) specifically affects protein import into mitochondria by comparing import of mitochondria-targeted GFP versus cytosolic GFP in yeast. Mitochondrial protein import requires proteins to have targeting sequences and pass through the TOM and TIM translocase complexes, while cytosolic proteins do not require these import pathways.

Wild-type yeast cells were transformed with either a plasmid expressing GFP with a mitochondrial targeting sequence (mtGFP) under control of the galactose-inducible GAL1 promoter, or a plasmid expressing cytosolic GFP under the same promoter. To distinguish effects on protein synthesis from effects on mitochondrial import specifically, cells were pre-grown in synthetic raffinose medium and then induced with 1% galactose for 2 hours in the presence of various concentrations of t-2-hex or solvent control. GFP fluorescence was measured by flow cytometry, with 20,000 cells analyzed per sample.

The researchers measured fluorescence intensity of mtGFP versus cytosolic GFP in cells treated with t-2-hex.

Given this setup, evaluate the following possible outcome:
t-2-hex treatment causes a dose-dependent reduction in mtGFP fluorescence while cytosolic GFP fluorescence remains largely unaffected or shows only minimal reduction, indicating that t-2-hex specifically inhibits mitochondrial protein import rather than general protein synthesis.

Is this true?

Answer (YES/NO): YES